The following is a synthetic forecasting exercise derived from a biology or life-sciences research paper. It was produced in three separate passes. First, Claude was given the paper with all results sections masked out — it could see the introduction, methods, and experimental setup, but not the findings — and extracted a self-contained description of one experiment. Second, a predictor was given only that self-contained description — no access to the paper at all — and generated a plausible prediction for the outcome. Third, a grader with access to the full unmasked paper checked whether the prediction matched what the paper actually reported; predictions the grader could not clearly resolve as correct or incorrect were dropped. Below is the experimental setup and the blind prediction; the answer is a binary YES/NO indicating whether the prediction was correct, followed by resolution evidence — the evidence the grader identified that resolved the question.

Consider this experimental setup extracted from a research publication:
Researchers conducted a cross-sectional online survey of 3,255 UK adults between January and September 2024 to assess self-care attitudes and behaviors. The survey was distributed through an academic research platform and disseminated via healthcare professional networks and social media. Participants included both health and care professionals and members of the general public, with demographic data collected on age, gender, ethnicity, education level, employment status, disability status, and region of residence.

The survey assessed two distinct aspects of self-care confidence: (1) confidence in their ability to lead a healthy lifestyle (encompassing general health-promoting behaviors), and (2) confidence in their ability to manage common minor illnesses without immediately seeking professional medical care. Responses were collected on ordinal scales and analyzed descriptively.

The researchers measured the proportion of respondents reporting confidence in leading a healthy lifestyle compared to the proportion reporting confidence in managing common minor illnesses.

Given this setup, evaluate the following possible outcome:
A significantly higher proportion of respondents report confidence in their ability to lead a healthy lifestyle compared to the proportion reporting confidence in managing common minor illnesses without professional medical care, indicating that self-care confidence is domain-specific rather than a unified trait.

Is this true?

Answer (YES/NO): YES